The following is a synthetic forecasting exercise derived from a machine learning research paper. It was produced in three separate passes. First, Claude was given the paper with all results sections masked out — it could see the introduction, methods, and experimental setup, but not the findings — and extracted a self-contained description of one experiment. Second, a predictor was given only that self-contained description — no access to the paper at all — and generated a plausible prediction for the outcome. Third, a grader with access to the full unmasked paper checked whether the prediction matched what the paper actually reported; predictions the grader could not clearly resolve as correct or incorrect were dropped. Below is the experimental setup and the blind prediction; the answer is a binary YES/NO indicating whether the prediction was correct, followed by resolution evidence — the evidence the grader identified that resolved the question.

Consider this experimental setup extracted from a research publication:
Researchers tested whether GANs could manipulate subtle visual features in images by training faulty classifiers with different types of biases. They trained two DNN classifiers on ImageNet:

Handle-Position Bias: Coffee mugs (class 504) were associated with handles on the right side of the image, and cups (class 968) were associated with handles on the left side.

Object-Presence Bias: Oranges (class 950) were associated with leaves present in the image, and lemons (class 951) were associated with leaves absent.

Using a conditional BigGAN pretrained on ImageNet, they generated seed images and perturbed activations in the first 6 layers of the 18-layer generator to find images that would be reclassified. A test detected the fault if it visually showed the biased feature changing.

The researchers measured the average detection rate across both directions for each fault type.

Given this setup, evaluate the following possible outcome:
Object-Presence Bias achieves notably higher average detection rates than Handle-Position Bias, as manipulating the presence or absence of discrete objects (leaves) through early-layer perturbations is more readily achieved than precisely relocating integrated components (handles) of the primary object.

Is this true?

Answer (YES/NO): YES